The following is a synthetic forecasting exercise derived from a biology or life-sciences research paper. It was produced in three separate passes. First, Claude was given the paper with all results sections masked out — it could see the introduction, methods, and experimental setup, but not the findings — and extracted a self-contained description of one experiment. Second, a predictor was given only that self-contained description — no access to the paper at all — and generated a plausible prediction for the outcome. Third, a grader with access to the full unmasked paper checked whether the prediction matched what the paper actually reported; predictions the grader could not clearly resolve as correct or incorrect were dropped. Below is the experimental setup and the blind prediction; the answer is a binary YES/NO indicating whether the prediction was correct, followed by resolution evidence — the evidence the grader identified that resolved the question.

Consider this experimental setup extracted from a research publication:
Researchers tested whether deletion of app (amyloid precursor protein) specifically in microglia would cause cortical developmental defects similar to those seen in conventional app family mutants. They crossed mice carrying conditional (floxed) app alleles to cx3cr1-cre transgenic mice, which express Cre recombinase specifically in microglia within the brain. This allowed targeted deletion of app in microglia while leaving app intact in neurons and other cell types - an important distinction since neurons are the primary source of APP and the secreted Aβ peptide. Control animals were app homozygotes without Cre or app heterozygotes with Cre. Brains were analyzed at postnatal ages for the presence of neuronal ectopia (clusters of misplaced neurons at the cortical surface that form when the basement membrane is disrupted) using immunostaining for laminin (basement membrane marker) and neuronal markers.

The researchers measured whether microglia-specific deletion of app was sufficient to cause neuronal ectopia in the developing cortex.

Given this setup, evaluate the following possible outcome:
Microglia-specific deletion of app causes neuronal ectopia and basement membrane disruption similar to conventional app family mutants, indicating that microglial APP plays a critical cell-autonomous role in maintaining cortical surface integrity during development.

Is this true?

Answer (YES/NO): NO